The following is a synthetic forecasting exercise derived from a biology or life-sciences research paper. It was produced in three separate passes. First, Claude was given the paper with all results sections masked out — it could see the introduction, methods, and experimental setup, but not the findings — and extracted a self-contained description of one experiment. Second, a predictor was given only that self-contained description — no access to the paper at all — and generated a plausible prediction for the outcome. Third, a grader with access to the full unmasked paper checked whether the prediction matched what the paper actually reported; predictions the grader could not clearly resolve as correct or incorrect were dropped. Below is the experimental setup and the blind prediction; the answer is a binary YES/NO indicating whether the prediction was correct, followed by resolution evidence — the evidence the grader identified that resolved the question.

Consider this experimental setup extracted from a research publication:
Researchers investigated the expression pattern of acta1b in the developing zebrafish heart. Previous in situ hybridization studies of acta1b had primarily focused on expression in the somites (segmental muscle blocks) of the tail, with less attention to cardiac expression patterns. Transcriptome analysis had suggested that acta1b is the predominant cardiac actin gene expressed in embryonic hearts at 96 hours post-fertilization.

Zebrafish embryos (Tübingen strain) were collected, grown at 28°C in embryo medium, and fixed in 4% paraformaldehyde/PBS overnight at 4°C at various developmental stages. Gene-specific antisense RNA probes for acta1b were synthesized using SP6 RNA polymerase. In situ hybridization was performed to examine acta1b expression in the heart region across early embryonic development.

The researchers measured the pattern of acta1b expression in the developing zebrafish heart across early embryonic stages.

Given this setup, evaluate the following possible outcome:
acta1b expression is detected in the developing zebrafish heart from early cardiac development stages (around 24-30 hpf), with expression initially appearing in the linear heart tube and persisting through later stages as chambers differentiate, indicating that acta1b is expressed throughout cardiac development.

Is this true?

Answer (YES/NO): YES